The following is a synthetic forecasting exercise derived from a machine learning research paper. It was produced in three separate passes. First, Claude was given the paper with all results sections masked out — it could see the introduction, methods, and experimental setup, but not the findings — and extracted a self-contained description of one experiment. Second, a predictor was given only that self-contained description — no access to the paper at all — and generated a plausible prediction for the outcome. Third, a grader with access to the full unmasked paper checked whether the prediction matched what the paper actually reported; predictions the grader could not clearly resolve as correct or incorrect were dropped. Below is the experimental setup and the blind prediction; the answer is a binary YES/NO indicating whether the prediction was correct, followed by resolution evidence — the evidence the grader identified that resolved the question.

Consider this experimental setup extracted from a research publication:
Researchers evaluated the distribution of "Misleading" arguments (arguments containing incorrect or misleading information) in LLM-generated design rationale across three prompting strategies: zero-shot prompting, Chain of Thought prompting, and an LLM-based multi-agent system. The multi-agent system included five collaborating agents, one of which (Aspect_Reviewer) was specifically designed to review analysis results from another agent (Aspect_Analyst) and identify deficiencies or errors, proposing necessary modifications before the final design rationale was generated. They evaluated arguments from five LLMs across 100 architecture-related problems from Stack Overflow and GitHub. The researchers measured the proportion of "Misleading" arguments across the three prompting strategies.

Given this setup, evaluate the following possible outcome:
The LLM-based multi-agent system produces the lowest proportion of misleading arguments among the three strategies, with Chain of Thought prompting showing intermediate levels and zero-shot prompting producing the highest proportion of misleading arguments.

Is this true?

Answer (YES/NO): YES